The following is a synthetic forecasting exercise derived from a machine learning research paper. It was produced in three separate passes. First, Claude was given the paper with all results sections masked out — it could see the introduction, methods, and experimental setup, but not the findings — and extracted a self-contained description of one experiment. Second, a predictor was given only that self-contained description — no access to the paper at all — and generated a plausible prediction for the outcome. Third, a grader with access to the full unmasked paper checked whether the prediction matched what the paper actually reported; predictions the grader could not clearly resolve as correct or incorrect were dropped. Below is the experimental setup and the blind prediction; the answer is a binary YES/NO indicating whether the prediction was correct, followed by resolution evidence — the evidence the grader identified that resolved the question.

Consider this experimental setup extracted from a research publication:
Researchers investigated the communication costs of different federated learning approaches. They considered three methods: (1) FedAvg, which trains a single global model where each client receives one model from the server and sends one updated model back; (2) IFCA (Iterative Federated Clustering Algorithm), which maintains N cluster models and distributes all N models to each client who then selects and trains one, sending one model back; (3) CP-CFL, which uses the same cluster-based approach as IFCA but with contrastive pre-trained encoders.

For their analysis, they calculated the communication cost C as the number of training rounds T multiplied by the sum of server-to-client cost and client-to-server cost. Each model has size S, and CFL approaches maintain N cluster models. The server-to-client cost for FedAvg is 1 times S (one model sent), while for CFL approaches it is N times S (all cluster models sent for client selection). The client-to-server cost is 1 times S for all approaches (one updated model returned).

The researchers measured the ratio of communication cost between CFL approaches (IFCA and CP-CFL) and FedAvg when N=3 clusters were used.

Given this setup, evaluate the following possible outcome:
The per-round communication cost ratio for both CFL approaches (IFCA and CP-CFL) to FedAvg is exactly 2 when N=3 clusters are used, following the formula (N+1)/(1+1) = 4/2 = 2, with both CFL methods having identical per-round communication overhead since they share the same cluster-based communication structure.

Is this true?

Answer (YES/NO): YES